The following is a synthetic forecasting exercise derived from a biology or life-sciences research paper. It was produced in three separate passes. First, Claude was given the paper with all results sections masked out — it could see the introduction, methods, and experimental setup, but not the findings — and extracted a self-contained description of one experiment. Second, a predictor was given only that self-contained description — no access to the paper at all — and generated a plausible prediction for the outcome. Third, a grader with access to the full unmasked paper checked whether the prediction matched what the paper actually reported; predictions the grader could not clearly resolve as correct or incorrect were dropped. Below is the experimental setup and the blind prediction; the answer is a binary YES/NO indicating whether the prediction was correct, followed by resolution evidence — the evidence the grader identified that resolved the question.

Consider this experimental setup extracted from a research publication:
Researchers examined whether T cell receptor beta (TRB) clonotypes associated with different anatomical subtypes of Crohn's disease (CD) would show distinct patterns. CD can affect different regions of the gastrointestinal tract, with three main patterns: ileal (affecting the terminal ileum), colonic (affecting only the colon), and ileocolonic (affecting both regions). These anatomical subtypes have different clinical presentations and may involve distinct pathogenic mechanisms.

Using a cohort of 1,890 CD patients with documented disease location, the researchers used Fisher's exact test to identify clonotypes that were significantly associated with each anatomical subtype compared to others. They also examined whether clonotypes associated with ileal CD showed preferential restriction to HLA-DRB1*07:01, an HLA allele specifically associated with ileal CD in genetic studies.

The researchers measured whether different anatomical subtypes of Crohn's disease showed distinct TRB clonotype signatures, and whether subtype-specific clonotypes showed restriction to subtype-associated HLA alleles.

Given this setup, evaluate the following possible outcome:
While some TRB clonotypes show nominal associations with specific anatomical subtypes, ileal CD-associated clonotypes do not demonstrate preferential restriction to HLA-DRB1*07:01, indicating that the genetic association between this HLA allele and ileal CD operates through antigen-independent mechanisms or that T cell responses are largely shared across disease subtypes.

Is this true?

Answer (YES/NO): NO